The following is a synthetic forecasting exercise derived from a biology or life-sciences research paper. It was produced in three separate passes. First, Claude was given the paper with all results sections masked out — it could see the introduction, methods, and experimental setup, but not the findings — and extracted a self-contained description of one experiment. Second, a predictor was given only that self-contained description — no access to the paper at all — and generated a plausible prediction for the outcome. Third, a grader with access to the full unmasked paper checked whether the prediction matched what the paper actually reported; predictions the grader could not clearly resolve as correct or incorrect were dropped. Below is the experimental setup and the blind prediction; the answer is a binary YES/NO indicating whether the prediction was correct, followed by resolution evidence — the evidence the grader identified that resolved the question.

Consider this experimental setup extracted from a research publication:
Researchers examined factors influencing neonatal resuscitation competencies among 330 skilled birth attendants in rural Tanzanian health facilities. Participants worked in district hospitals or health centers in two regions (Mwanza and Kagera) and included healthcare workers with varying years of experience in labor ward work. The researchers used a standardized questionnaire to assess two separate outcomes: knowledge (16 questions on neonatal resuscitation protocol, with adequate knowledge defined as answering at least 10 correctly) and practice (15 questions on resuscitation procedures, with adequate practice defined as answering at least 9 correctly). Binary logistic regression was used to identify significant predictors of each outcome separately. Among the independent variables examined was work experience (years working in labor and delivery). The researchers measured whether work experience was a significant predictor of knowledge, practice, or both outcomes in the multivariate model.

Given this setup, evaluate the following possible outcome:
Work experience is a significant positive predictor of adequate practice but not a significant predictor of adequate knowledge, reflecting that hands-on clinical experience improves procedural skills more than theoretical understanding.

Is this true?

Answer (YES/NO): YES